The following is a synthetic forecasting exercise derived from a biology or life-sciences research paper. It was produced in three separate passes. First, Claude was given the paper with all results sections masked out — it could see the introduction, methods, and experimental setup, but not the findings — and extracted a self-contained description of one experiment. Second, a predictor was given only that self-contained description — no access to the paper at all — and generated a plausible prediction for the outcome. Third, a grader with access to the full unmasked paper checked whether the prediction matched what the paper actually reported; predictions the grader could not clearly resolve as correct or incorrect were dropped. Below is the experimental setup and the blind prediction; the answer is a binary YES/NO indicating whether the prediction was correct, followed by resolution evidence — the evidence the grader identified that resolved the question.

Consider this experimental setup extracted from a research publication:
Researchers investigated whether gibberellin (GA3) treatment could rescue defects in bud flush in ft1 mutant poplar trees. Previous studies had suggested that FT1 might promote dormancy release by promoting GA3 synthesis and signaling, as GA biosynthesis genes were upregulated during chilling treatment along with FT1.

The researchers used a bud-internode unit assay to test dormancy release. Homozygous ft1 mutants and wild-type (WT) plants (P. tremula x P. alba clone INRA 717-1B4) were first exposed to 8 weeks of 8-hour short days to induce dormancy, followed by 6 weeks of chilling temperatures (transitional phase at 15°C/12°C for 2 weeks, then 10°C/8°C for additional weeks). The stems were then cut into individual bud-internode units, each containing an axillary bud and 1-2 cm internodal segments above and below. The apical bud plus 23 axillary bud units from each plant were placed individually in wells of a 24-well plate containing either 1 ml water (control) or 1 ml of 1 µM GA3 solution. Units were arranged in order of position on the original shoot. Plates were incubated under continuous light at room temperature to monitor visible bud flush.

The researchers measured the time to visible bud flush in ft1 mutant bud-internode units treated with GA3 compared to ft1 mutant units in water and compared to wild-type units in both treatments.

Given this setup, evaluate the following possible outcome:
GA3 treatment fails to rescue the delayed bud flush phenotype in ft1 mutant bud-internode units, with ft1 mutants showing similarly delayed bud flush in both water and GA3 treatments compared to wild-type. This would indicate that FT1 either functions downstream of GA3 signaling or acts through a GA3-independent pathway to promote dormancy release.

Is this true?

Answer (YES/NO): NO